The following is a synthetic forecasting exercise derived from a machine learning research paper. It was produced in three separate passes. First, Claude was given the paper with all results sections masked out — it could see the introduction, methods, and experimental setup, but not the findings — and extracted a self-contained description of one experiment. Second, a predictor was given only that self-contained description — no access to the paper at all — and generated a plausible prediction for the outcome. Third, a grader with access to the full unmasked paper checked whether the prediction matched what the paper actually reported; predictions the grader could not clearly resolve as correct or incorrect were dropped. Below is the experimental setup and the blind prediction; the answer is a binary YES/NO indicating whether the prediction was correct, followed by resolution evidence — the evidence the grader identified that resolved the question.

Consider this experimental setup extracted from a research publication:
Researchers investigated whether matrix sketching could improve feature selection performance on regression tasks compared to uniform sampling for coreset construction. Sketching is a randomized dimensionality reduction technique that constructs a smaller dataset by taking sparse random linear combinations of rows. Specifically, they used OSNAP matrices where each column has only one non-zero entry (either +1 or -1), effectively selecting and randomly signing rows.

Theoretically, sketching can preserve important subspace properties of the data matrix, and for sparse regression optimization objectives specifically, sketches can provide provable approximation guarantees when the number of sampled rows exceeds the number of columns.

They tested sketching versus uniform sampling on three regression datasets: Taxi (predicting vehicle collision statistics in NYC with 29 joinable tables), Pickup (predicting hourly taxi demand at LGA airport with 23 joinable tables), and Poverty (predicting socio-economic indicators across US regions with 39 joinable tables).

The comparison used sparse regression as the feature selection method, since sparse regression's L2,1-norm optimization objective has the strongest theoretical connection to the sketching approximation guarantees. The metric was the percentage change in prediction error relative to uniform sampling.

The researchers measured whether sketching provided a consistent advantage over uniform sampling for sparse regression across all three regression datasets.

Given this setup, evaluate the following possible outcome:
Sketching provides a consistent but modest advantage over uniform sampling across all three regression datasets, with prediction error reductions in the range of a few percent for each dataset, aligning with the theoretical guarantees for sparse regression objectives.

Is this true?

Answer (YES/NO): NO